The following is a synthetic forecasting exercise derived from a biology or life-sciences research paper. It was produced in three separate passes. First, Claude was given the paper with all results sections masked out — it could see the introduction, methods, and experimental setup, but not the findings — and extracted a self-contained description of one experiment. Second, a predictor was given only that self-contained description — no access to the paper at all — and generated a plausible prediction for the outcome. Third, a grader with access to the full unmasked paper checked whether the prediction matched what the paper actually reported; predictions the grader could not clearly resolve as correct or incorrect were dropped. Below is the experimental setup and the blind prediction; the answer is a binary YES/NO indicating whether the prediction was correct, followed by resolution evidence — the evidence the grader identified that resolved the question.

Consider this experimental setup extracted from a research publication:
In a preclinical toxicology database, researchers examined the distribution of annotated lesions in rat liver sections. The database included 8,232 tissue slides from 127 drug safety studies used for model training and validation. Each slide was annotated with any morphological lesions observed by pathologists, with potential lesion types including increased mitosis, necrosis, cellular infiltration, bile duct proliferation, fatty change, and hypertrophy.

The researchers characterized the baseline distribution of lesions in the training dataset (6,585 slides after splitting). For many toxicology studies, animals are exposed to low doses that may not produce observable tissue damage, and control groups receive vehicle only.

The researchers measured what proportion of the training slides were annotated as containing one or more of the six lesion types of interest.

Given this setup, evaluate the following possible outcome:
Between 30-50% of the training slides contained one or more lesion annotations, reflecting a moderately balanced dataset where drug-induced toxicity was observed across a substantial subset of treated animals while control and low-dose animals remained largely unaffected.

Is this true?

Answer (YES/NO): NO